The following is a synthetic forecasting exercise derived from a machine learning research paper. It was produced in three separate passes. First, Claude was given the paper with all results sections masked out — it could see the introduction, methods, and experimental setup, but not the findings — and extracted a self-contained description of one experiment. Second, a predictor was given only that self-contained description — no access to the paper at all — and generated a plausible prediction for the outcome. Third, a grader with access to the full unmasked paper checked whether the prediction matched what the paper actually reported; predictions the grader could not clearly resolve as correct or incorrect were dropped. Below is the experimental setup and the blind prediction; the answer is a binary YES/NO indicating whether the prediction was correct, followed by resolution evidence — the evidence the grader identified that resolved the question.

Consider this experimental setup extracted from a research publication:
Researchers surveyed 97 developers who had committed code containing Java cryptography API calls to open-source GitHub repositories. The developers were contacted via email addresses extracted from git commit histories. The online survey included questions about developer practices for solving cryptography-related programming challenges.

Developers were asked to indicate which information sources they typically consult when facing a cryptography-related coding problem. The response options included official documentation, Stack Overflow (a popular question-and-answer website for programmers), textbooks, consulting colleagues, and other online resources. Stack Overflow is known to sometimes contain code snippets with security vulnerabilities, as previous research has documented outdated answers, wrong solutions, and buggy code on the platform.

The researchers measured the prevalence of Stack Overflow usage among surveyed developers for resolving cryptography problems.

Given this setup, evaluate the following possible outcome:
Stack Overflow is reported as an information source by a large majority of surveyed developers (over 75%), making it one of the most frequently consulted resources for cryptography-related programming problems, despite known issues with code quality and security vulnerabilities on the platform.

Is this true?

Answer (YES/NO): NO